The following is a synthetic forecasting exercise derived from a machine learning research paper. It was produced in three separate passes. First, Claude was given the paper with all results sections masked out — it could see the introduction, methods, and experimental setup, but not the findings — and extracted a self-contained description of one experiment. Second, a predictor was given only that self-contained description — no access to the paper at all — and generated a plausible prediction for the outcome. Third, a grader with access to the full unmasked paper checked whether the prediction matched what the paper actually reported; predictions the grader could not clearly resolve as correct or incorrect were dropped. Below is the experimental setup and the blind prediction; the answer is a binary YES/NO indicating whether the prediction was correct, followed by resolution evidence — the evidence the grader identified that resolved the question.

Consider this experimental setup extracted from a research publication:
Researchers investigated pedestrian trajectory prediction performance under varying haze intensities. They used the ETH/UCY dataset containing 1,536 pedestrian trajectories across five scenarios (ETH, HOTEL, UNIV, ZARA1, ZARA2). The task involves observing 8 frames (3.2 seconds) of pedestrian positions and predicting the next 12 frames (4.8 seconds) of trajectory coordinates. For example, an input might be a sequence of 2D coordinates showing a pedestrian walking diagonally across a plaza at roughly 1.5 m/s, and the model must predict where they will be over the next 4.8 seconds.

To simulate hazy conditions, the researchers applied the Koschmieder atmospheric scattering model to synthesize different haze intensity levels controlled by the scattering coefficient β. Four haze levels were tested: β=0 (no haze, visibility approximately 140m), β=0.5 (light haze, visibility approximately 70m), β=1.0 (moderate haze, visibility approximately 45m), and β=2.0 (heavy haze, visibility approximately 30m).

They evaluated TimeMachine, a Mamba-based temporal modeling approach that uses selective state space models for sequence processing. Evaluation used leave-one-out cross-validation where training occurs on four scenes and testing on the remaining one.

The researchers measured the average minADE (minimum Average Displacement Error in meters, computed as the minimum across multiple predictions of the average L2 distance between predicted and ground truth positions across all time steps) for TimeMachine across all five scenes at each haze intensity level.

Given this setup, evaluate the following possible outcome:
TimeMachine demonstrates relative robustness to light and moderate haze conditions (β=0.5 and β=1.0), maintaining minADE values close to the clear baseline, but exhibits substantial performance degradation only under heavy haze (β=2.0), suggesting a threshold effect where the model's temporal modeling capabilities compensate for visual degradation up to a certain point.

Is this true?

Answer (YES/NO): NO